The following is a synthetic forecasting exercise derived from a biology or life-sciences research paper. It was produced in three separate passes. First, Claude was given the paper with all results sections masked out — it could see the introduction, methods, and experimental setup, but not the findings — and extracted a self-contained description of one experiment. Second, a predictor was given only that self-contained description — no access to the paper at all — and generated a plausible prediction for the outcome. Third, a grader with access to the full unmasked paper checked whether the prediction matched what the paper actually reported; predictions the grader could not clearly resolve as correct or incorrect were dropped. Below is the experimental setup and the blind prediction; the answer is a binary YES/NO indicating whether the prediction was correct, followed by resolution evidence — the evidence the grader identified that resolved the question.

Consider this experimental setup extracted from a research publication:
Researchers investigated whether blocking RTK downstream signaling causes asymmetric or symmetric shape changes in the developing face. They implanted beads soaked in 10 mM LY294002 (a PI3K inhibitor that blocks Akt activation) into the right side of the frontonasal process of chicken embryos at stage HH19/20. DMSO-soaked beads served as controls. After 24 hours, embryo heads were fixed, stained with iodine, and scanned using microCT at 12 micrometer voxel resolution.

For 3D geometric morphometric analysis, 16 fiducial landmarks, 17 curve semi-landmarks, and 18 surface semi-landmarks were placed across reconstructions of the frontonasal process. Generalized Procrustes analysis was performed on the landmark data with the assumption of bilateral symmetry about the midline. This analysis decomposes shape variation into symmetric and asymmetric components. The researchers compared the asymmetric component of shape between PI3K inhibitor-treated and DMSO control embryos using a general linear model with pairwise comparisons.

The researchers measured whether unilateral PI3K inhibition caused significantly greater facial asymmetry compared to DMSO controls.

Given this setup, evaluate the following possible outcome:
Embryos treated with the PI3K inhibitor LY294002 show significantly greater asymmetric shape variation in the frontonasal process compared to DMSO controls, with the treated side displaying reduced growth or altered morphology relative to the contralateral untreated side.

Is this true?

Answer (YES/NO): YES